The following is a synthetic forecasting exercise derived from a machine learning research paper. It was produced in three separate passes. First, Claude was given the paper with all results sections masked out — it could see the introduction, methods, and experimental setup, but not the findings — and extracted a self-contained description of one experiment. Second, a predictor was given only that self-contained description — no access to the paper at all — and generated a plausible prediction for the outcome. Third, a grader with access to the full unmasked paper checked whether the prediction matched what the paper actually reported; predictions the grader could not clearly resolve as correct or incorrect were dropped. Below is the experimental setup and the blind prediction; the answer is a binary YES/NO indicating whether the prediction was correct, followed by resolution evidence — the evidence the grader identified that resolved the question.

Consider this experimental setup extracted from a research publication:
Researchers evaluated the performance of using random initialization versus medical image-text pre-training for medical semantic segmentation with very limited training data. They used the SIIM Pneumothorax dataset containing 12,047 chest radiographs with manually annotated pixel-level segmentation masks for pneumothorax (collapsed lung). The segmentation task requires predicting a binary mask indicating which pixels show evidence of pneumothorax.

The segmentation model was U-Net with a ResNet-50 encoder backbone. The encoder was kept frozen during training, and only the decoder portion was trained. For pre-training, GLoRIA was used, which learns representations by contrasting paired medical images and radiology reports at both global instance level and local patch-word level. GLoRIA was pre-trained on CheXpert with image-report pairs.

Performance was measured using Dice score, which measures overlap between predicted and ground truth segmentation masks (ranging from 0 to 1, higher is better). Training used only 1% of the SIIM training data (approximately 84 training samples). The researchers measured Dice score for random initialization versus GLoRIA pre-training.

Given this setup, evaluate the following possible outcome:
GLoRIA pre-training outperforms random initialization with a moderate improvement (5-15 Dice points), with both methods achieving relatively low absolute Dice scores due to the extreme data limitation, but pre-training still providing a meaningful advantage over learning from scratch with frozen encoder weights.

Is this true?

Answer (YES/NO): NO